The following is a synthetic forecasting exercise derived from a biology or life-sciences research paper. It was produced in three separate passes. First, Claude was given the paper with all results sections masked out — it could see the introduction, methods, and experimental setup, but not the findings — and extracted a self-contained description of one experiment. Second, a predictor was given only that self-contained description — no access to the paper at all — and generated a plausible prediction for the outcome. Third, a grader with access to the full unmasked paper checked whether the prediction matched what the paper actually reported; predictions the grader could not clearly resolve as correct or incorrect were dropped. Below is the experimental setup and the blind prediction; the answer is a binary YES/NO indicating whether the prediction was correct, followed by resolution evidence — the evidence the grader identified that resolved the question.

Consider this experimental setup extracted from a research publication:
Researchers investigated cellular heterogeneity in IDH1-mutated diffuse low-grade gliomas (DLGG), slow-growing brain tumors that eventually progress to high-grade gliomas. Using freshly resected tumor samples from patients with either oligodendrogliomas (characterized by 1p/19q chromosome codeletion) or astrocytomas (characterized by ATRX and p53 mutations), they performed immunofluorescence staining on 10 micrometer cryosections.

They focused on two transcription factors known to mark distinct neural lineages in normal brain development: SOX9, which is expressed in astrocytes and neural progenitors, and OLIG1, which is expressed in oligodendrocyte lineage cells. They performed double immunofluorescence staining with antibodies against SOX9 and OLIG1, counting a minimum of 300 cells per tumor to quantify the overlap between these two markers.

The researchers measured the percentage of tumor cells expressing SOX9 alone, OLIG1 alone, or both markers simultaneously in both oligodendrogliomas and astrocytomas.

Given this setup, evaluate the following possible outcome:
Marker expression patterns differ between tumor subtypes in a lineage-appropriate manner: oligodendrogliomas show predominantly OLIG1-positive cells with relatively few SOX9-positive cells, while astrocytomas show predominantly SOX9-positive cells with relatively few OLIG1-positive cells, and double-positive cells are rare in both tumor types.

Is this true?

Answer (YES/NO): NO